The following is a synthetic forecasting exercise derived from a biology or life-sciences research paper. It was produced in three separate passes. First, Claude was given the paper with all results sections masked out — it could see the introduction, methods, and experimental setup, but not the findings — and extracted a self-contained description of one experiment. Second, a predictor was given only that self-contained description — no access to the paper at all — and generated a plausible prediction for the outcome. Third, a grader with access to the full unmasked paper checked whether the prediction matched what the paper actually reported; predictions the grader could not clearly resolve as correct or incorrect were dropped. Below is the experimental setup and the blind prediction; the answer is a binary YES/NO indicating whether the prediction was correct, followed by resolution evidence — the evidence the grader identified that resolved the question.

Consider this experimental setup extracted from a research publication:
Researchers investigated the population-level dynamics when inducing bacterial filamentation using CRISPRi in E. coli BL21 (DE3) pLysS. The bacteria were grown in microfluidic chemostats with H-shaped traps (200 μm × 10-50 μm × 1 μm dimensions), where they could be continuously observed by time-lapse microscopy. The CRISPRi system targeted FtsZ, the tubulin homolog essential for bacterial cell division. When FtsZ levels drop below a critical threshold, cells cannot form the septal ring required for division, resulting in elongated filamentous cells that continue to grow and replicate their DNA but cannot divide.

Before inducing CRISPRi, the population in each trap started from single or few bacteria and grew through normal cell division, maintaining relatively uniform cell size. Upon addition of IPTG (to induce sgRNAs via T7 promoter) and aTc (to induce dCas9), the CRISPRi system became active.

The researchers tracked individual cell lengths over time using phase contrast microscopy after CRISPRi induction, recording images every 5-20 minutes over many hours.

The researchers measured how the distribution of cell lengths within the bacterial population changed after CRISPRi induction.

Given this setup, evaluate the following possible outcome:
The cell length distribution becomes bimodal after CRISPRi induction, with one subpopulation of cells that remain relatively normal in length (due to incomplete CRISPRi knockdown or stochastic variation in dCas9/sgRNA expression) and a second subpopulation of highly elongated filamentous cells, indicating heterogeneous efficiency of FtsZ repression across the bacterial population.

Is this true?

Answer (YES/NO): NO